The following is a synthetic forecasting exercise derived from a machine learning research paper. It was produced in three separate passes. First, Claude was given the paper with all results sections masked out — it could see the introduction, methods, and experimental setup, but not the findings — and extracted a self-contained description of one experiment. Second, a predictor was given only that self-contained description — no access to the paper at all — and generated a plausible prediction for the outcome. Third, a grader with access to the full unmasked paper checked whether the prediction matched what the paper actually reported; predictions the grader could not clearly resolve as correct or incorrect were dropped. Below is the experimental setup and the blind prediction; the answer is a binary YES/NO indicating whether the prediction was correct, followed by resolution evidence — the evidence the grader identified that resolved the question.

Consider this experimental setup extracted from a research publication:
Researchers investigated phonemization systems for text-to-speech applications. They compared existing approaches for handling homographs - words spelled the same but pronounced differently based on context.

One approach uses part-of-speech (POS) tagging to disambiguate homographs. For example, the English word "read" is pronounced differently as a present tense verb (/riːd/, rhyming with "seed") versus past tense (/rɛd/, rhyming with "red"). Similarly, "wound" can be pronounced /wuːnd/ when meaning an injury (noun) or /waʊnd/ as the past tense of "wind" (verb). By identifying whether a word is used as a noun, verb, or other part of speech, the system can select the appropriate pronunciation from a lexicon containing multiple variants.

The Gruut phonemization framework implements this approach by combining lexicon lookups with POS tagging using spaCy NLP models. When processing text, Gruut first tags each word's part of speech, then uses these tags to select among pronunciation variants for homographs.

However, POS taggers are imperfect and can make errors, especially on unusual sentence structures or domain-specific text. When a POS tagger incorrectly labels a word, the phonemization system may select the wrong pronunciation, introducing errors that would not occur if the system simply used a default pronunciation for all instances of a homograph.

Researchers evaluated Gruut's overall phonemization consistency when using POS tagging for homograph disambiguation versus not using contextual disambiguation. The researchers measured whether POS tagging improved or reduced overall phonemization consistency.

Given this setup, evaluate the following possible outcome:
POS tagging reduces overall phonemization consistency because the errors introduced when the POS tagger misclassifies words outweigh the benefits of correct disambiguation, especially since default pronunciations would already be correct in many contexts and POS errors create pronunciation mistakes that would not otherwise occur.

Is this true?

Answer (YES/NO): YES